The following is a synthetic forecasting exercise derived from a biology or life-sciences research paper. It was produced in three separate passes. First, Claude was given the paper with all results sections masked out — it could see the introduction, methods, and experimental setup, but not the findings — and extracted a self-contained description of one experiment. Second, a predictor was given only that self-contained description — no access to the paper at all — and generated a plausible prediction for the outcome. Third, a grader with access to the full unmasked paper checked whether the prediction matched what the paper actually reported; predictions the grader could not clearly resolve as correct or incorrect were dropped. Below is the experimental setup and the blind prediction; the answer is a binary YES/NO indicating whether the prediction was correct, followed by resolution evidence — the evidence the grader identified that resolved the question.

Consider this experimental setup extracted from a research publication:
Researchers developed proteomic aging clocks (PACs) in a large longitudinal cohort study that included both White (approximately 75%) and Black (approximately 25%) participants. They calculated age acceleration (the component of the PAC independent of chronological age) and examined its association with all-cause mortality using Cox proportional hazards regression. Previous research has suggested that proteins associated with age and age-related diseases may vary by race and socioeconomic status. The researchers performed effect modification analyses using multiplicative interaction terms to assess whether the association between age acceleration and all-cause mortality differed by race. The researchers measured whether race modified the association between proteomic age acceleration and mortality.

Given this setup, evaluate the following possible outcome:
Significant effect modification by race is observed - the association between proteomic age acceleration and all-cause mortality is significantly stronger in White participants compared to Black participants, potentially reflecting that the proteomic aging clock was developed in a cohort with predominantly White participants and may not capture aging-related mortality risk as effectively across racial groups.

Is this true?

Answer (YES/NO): NO